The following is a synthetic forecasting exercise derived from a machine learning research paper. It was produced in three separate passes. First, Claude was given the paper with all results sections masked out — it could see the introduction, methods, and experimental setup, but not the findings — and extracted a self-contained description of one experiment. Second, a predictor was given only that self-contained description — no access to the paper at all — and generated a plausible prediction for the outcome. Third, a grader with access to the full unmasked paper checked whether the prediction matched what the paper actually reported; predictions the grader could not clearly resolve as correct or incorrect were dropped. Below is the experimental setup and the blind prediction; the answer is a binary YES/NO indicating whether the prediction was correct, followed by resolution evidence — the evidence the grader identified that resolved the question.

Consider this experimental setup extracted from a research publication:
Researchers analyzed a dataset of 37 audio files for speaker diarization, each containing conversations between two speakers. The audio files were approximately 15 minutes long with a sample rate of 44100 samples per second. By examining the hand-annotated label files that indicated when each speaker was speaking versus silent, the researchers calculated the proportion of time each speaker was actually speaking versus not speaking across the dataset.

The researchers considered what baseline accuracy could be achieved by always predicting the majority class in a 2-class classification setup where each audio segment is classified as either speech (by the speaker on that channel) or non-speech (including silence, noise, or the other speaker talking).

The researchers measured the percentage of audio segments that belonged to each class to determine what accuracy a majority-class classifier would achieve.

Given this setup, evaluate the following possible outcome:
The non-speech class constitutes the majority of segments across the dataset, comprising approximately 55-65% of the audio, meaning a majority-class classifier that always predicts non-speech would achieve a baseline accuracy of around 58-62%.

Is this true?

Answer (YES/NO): YES